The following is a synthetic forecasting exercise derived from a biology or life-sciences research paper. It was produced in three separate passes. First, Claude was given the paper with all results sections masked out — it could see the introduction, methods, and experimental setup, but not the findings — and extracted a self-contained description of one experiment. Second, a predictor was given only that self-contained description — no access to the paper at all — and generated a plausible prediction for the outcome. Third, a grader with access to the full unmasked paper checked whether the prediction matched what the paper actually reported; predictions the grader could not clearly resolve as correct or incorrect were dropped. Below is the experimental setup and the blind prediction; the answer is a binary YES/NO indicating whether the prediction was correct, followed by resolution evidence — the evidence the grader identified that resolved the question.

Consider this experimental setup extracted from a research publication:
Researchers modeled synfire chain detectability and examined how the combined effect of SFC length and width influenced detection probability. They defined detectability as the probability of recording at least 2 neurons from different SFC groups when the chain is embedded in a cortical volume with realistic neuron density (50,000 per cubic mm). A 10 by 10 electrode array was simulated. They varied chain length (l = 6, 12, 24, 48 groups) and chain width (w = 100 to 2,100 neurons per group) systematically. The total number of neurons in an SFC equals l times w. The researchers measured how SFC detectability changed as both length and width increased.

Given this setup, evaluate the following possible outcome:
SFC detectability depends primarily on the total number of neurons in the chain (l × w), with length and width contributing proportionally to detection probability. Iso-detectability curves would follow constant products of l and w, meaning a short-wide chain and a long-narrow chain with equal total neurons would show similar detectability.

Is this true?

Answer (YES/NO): NO